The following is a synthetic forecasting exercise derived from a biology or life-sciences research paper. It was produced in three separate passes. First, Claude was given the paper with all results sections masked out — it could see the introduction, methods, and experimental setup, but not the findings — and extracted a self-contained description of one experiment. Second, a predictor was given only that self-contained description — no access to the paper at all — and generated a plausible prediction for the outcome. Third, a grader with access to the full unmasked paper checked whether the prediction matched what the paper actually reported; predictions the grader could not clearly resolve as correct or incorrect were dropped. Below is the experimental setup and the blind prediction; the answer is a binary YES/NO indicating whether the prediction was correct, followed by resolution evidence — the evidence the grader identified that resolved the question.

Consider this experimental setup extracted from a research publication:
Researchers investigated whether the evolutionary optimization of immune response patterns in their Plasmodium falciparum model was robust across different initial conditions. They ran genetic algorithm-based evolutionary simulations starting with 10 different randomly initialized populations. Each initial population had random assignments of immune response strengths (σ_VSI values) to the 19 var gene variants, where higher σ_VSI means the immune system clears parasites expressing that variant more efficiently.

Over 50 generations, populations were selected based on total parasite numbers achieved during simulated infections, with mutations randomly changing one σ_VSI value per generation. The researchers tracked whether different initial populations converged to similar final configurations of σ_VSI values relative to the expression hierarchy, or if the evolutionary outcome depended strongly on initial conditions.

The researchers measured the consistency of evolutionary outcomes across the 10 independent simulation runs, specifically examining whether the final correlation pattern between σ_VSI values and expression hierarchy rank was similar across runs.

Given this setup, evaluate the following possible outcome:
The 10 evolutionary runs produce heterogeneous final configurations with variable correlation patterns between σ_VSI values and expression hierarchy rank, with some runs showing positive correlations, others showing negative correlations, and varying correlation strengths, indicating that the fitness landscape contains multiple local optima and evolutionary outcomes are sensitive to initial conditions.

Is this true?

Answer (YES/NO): NO